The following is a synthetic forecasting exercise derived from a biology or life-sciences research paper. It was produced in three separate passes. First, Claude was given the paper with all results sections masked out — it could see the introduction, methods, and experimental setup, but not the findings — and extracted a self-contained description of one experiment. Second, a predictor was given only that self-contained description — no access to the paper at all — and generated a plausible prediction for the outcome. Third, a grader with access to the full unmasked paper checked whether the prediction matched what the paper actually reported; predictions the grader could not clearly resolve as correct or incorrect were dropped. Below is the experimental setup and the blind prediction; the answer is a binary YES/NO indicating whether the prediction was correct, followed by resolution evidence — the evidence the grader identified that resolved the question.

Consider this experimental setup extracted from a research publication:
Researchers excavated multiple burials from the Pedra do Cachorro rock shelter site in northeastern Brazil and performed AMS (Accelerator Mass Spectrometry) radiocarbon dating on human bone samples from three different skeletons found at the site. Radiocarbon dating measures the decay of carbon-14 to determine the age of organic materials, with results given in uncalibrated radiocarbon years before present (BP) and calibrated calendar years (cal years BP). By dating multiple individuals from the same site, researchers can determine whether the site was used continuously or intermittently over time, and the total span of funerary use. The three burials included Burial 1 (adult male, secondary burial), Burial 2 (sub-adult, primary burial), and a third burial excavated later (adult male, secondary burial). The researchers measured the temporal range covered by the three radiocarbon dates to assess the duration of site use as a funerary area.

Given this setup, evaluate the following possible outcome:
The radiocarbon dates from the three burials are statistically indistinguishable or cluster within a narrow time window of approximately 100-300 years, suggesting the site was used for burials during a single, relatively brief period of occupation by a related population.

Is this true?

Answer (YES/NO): NO